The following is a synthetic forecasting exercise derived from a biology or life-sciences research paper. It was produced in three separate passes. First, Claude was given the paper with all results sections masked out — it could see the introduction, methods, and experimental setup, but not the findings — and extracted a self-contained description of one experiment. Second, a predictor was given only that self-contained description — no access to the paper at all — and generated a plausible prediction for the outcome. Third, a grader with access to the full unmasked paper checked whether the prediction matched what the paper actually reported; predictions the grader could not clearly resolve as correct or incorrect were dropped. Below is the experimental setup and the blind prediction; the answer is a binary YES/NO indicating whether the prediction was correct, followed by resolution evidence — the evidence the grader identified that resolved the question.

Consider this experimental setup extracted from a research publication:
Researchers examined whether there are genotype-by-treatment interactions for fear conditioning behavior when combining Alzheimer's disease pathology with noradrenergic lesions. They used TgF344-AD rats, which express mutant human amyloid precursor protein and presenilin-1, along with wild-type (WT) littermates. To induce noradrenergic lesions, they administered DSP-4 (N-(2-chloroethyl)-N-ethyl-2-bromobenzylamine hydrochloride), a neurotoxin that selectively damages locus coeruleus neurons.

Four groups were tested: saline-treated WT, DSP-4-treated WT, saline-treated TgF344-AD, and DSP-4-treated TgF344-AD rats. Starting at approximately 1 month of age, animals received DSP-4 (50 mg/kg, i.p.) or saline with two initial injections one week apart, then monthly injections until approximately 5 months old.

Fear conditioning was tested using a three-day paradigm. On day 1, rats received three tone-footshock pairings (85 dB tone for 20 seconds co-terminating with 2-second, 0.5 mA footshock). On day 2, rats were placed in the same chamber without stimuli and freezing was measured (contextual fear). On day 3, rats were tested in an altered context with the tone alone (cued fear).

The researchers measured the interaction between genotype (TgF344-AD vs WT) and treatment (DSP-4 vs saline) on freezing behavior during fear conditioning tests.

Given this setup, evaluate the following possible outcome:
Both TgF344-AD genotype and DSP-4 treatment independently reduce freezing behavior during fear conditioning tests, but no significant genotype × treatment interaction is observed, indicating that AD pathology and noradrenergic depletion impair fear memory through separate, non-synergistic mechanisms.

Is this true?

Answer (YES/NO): NO